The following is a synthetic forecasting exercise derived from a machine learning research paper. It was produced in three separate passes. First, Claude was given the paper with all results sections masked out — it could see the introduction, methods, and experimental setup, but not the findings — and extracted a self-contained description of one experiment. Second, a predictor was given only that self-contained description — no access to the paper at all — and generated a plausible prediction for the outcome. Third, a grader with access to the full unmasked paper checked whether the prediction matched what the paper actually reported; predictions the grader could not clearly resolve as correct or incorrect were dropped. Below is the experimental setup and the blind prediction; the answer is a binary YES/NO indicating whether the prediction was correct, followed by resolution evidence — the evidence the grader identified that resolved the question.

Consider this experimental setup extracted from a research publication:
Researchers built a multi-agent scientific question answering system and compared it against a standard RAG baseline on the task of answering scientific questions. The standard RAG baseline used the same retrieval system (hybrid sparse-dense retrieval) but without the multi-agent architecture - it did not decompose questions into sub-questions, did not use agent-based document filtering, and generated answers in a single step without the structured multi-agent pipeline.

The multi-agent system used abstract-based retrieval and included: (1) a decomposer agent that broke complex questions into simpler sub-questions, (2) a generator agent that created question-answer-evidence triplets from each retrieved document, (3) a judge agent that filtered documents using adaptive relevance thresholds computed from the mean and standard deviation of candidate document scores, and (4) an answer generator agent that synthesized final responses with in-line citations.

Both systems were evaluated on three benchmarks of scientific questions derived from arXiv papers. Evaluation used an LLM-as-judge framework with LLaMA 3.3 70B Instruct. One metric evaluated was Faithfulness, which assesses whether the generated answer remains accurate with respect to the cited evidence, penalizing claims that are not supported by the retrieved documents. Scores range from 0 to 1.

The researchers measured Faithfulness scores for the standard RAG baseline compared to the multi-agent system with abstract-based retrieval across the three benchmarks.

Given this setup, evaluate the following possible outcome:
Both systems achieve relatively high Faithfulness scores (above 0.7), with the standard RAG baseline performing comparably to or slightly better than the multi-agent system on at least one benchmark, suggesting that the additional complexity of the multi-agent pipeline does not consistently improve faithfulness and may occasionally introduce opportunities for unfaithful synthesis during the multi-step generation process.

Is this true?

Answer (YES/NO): YES